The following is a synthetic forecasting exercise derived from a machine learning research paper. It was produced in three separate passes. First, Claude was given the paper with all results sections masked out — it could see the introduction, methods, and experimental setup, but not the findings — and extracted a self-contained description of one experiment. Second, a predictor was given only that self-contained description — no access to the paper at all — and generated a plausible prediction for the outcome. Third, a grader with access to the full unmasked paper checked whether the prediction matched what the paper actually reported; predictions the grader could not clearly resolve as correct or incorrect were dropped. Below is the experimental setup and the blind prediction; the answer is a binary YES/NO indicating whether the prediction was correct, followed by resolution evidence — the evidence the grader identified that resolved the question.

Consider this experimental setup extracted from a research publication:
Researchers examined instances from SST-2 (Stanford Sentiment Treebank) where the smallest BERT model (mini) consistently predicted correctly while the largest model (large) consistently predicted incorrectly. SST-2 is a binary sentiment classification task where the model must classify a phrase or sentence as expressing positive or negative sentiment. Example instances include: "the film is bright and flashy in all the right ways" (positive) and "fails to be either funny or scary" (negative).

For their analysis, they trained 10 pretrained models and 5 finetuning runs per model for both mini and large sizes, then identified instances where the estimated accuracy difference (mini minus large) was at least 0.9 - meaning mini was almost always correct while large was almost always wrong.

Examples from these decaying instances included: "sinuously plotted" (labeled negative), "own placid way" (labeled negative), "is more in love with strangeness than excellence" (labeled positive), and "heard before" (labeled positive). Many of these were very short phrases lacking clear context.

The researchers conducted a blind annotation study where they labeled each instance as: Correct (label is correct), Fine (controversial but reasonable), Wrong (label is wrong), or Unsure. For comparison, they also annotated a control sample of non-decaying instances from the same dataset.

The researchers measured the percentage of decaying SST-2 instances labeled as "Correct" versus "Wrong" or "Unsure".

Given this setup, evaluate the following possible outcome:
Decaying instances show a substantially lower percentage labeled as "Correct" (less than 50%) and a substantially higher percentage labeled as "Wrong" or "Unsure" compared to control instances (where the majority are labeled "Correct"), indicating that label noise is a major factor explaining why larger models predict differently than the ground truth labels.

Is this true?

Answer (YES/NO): NO